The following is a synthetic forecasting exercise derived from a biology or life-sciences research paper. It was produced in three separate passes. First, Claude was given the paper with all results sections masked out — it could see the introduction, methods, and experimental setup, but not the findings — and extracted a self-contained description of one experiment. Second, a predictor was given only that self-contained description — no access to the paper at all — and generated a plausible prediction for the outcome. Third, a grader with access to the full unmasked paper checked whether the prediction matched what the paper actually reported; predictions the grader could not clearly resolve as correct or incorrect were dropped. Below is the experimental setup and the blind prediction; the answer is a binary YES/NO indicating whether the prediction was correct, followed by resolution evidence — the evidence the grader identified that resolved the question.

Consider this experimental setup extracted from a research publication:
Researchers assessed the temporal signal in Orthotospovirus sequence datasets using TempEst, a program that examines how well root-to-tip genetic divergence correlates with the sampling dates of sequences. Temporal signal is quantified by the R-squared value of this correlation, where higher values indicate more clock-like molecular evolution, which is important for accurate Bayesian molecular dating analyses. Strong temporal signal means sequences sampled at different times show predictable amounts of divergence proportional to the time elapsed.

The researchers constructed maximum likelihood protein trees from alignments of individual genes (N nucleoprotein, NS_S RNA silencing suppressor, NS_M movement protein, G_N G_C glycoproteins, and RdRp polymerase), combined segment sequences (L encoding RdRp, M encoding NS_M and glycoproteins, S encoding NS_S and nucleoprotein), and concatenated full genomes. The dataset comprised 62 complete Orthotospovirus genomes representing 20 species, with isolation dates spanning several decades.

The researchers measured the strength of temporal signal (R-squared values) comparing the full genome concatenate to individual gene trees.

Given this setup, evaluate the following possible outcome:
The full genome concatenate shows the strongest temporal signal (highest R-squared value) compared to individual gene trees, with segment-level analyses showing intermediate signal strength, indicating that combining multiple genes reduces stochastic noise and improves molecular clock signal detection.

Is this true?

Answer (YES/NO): NO